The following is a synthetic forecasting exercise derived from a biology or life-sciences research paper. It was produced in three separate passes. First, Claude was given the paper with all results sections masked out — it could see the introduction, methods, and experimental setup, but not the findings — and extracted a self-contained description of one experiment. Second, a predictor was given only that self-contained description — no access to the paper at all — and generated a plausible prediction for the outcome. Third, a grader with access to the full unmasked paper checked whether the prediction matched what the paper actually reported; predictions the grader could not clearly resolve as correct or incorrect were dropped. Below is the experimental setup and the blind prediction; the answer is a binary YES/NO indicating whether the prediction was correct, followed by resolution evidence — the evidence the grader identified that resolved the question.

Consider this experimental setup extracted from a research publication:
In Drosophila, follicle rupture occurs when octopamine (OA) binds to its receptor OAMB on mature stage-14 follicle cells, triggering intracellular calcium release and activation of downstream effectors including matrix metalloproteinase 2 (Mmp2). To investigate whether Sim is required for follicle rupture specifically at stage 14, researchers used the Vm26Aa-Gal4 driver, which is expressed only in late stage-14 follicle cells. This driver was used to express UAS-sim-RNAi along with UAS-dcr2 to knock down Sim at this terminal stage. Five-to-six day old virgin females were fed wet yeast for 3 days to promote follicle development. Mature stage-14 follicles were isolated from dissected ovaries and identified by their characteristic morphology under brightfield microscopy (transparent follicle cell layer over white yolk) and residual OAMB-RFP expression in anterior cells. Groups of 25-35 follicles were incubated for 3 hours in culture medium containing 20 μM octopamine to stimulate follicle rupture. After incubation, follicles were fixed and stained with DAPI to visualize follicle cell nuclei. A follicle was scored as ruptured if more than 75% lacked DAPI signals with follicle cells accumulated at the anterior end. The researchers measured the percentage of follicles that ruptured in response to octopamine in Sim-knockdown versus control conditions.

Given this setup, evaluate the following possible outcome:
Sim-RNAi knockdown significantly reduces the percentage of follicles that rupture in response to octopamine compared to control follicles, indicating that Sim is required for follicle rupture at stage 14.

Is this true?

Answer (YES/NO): YES